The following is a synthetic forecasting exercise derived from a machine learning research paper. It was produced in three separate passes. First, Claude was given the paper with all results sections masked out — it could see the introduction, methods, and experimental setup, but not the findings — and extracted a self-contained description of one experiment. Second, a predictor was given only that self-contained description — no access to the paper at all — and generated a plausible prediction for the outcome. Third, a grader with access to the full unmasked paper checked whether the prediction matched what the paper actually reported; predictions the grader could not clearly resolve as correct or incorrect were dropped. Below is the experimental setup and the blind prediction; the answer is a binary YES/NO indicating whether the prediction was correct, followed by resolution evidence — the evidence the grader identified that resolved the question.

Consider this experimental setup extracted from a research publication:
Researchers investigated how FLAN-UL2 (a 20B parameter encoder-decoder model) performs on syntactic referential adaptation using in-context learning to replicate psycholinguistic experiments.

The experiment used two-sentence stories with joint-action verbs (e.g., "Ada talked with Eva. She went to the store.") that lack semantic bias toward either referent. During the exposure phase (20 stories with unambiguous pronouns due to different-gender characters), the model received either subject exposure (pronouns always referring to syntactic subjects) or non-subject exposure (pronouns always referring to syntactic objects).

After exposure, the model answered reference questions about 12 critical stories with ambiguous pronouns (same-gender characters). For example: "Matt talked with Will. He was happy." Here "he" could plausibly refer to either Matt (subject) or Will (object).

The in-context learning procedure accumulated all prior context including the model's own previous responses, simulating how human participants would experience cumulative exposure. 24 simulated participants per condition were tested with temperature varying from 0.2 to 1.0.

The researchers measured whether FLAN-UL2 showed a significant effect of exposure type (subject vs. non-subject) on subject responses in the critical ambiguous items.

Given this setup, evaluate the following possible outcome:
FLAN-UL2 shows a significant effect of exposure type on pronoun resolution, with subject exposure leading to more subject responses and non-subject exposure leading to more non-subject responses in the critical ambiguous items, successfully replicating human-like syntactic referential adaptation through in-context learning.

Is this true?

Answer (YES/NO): NO